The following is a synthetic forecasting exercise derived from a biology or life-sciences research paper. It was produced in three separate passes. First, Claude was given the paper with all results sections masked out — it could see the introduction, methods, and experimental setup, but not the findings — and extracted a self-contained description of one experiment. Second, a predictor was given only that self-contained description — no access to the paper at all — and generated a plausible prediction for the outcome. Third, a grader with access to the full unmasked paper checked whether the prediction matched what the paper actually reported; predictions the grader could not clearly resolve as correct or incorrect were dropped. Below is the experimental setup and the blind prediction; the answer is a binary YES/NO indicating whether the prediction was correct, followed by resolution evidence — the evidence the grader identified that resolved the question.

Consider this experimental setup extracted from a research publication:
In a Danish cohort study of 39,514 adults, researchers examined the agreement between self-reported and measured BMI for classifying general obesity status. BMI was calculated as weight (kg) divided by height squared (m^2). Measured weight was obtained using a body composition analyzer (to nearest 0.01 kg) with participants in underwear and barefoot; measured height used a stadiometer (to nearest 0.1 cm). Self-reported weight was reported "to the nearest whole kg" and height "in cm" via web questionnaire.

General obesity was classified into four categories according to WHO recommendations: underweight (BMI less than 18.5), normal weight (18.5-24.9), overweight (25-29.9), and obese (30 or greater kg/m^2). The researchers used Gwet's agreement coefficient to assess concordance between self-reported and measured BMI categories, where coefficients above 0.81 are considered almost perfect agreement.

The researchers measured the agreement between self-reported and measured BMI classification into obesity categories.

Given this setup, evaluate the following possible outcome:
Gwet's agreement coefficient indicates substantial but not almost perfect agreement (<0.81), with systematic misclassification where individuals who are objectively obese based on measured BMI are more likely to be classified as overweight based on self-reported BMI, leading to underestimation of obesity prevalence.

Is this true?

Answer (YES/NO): NO